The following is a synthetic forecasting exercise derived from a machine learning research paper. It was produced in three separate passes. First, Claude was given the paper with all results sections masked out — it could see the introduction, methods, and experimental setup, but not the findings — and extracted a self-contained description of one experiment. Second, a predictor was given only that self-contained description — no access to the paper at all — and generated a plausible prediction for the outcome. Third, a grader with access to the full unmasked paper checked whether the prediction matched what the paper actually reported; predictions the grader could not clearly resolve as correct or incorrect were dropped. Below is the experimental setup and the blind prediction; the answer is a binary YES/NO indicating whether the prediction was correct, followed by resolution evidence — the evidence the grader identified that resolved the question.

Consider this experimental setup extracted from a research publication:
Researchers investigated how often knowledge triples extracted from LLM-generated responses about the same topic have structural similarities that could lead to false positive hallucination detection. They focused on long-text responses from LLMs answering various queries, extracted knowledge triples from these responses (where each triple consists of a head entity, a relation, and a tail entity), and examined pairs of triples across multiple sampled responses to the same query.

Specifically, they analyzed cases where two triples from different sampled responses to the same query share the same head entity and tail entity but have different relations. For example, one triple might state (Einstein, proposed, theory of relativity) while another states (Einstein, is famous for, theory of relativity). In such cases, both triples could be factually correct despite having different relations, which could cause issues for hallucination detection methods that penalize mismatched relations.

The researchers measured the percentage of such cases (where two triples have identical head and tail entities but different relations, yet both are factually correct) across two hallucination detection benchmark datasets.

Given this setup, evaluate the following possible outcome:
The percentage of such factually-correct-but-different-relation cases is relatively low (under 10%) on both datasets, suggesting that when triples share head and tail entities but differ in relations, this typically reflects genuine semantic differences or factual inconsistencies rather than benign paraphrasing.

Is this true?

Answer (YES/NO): YES